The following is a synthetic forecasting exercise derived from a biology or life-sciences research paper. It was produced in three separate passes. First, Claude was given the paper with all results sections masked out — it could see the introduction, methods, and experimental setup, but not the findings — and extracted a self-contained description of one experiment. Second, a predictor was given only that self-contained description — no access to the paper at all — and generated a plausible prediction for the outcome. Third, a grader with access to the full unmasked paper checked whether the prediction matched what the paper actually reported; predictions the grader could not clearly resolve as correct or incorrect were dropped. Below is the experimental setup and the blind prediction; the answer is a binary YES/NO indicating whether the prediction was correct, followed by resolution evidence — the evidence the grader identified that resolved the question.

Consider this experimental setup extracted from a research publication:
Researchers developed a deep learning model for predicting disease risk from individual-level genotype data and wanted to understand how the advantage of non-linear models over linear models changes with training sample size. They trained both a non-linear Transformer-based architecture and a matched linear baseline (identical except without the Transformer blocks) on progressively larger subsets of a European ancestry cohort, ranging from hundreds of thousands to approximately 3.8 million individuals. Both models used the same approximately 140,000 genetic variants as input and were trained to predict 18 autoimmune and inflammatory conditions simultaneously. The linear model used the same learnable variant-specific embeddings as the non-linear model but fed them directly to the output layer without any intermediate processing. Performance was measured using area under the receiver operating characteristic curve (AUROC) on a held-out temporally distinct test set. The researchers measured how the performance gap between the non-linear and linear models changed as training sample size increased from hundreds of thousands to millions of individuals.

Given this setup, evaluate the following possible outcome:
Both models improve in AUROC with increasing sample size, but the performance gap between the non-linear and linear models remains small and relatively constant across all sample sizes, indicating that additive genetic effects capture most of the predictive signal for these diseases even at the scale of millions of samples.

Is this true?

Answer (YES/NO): NO